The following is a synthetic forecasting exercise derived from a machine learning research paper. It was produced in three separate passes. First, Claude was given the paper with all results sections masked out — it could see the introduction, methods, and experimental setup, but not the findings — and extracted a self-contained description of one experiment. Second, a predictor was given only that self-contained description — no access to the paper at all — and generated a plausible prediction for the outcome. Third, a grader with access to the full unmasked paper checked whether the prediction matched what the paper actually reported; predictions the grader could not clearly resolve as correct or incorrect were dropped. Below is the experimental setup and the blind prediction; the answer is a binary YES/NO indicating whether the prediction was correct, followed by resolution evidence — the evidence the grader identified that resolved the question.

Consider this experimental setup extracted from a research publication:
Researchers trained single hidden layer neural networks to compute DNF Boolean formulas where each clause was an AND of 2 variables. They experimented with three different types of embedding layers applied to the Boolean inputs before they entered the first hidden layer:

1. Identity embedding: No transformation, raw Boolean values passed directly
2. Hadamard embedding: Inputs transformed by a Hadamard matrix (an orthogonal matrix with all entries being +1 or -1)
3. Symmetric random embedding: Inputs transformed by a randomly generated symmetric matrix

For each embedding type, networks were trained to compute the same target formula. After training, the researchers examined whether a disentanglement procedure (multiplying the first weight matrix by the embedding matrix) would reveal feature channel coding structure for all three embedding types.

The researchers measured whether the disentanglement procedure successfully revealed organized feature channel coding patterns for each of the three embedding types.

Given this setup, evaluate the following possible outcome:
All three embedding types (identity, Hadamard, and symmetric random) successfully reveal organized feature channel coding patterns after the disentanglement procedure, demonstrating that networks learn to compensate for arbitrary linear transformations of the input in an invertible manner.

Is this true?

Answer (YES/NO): YES